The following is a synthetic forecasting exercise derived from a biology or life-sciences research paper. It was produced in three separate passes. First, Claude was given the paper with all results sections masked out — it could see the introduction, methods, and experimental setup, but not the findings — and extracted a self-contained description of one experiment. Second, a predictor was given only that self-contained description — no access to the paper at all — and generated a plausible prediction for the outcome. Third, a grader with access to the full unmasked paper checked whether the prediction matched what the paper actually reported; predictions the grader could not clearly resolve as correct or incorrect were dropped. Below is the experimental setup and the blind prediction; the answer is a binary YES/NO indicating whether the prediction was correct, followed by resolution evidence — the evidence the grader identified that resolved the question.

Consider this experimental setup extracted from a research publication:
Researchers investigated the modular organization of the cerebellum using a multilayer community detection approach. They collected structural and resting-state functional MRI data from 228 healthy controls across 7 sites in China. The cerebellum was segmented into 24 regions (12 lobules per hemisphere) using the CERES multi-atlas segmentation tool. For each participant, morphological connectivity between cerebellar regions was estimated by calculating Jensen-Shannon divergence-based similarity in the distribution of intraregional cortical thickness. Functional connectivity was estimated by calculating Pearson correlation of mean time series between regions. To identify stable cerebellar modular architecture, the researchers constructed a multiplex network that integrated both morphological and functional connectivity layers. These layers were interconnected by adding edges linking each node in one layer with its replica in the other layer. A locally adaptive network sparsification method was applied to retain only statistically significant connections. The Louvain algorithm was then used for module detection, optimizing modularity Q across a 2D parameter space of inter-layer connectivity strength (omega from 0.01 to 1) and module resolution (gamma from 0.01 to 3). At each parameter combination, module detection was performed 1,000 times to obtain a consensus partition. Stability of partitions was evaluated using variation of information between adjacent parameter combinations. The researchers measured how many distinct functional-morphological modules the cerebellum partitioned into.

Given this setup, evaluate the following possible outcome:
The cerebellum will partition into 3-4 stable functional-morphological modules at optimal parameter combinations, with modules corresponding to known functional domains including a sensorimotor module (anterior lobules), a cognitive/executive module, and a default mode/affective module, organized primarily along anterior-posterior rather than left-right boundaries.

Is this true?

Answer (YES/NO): NO